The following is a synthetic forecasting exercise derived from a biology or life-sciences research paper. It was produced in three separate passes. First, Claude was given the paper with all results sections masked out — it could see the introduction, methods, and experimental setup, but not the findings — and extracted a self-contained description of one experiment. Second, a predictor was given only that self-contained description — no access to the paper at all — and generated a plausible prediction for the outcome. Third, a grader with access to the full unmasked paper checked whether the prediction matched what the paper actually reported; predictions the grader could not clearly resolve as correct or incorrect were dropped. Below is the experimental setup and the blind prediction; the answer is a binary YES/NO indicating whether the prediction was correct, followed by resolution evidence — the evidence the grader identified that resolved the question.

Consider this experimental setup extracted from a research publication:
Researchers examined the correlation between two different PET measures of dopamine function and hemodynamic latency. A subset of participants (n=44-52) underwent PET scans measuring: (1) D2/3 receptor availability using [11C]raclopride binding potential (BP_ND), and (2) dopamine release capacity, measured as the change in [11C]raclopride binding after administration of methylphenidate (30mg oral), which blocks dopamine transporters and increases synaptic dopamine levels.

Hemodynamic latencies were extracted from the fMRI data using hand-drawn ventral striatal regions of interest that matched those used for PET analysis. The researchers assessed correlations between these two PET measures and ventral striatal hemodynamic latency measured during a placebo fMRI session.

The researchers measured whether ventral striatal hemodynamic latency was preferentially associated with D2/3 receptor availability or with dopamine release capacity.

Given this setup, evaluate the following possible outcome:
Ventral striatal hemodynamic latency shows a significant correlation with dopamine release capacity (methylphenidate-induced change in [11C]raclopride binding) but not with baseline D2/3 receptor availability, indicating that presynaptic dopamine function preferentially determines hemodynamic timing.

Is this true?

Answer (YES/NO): NO